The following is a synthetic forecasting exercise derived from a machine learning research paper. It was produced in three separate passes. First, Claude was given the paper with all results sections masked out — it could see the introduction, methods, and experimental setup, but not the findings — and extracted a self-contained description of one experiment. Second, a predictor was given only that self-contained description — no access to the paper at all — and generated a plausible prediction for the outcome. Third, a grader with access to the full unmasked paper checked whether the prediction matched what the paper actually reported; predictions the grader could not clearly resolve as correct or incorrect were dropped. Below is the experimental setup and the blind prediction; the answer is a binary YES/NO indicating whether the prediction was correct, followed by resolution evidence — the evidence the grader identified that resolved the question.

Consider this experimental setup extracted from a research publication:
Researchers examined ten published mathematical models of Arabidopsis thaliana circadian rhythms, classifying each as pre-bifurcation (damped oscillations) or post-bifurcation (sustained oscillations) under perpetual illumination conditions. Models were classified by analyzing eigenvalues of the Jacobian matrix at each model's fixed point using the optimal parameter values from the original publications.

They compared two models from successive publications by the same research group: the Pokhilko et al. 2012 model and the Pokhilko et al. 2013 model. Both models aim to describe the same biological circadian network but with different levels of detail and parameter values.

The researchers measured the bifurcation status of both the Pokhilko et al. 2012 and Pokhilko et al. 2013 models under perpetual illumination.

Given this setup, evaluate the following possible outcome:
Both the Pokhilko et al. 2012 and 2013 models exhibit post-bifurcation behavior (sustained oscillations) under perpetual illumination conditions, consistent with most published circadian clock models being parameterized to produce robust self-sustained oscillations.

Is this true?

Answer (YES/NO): NO